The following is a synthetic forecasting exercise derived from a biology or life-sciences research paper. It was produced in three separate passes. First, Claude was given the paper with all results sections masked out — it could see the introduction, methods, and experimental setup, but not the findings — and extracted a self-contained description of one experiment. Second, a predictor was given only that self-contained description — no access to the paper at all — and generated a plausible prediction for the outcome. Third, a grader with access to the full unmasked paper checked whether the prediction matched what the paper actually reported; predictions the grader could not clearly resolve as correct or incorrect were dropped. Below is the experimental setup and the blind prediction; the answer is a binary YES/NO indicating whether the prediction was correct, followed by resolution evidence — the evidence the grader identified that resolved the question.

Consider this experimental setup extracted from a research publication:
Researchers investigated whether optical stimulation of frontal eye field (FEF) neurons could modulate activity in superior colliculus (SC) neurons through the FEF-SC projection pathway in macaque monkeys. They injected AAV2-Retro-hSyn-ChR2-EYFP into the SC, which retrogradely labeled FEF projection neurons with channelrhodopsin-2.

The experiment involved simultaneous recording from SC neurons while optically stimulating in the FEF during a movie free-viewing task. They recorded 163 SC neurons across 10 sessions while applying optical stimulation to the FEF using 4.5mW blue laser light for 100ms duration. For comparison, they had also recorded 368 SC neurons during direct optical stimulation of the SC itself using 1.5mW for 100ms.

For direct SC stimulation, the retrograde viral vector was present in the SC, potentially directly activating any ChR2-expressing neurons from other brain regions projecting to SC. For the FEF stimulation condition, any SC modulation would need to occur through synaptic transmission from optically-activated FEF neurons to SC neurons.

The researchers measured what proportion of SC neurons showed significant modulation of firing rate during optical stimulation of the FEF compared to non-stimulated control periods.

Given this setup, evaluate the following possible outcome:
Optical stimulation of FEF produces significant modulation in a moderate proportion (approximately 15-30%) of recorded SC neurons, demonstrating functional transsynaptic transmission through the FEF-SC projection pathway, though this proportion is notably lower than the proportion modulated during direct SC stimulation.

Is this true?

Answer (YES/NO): NO